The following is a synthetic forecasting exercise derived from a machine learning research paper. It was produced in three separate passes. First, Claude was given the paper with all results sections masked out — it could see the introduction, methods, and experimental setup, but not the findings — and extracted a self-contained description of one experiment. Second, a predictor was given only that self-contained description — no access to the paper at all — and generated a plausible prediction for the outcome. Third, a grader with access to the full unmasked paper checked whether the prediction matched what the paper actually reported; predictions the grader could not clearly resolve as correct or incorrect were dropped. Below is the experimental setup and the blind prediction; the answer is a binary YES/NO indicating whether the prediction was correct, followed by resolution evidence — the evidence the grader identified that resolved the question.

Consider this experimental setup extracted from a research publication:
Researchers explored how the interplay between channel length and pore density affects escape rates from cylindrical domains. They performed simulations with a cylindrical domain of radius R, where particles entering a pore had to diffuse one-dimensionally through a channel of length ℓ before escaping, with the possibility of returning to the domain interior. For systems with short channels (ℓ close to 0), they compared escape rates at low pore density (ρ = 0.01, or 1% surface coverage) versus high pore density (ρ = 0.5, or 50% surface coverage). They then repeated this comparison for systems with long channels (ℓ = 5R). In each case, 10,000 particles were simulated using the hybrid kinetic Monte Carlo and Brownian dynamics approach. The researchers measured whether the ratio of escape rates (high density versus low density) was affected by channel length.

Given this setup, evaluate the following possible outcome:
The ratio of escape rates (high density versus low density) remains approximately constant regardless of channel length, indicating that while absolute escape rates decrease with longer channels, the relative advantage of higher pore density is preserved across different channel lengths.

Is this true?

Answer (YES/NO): NO